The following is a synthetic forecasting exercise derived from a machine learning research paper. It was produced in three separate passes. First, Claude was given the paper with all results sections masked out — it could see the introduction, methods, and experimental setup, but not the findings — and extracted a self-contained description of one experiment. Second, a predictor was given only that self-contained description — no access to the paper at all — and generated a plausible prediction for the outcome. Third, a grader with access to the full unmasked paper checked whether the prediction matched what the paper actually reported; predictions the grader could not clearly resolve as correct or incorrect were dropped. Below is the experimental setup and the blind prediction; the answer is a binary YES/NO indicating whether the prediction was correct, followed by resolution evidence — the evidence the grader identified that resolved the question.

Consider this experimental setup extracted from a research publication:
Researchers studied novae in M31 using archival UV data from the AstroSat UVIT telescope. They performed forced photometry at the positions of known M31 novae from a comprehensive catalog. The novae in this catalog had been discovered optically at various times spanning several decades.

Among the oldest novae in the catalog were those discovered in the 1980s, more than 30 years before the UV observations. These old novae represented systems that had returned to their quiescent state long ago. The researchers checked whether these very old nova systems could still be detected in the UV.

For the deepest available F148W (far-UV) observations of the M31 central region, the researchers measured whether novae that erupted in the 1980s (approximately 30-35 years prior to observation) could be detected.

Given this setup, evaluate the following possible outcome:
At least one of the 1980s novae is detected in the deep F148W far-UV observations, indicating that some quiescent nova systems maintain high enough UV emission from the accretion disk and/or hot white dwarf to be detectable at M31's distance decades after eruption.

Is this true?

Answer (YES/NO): YES